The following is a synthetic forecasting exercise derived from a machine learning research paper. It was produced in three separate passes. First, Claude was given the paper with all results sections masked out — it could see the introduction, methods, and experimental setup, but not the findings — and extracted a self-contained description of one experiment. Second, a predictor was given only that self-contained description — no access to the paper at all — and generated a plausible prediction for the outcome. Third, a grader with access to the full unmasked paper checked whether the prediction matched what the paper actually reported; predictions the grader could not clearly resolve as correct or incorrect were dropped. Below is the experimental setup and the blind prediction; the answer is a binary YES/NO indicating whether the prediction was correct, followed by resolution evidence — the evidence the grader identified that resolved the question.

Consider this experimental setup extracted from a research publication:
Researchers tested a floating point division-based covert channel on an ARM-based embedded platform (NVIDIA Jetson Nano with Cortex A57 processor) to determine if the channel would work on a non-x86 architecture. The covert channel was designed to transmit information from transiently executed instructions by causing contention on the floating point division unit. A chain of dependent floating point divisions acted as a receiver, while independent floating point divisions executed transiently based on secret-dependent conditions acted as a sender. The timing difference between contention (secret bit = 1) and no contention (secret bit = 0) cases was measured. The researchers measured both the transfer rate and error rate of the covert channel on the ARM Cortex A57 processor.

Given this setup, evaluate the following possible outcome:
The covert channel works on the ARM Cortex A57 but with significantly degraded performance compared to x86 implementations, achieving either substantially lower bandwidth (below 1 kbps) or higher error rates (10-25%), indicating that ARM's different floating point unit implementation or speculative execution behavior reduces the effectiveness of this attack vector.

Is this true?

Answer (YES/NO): NO